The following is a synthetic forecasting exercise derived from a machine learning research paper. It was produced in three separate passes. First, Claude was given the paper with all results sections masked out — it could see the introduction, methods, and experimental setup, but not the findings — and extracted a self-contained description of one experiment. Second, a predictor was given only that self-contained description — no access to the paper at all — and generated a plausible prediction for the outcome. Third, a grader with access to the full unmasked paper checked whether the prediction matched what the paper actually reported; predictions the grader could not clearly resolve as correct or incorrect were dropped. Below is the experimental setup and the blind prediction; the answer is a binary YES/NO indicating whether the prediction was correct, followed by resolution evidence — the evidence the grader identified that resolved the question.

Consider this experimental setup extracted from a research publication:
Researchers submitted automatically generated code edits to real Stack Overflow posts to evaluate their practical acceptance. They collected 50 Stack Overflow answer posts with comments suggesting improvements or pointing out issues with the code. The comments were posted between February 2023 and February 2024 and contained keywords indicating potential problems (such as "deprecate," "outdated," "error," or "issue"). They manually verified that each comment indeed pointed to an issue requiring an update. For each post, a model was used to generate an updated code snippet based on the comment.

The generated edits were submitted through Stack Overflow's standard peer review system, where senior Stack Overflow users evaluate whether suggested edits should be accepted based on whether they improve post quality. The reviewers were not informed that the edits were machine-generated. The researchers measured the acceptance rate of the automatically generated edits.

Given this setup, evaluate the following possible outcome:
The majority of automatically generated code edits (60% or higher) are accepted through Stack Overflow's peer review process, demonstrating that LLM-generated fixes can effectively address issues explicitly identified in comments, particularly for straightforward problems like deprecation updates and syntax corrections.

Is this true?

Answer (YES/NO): NO